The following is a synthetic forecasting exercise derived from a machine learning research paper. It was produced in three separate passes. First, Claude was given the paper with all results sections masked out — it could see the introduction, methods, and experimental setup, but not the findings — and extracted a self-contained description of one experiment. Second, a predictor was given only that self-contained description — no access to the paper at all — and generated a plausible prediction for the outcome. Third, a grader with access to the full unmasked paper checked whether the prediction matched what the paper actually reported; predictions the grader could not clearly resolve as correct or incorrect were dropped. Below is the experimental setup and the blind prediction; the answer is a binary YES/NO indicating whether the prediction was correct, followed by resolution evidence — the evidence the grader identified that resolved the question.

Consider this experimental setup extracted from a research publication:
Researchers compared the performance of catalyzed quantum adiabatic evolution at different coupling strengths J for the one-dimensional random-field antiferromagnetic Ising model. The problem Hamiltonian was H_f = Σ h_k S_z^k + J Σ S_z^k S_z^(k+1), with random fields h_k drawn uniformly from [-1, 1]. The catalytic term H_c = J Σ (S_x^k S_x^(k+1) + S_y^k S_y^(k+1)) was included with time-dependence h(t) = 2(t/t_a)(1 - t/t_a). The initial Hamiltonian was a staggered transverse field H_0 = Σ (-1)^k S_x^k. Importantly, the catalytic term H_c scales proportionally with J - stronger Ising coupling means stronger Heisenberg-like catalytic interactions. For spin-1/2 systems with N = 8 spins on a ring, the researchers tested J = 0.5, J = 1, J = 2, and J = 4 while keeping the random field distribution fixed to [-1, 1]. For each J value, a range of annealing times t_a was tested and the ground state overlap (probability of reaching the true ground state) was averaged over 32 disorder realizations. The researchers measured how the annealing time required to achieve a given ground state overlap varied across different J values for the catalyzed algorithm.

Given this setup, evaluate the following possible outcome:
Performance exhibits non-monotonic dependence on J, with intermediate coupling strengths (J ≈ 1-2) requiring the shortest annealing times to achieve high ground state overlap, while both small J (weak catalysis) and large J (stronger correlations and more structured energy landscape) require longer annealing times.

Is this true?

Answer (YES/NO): NO